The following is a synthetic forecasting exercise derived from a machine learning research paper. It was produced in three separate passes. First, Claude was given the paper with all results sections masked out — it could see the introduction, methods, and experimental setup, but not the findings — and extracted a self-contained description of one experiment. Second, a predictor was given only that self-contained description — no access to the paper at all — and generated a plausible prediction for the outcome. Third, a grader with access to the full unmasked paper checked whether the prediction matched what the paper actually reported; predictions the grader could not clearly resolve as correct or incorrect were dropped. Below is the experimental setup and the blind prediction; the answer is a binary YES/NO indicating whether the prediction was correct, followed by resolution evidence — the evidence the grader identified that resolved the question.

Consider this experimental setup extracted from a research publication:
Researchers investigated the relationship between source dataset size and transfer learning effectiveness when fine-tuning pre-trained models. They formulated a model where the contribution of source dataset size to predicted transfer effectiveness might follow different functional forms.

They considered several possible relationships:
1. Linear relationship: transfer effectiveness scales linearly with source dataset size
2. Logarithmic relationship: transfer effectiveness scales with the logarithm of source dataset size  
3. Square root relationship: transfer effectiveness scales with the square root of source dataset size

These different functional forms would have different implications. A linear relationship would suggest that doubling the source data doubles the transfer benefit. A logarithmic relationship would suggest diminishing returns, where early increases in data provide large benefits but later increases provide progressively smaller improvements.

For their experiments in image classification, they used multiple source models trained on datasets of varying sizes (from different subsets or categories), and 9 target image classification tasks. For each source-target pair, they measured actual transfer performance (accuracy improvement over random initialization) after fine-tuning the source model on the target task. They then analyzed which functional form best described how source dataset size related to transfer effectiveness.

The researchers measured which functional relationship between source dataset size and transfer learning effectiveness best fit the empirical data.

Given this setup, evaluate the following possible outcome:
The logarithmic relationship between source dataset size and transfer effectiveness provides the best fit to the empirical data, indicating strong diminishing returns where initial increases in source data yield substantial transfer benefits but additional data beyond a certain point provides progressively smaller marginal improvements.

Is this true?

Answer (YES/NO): YES